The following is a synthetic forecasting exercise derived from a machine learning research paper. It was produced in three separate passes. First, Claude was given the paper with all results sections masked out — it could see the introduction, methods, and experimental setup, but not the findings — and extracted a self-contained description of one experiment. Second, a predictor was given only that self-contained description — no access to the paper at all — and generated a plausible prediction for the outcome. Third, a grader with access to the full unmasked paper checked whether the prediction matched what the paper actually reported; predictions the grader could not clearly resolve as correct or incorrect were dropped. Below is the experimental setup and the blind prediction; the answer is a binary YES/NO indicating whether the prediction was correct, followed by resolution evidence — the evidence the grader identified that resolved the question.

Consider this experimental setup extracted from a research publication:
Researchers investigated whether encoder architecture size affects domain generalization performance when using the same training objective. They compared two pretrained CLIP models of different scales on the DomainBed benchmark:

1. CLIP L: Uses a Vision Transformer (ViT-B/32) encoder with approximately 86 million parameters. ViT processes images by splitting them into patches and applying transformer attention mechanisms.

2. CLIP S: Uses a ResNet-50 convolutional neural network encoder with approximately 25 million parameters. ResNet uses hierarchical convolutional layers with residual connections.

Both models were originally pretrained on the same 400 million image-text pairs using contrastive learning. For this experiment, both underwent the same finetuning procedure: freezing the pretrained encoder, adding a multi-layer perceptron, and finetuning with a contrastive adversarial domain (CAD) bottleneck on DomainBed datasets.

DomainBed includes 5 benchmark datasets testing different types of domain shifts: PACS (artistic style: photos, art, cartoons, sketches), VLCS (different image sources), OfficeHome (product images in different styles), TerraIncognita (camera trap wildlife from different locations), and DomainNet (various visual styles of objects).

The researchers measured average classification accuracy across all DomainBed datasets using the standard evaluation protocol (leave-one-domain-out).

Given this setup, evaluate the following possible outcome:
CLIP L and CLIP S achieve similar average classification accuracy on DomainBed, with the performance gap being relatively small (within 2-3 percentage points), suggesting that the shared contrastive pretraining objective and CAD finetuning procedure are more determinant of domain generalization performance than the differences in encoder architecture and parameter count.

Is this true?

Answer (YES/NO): NO